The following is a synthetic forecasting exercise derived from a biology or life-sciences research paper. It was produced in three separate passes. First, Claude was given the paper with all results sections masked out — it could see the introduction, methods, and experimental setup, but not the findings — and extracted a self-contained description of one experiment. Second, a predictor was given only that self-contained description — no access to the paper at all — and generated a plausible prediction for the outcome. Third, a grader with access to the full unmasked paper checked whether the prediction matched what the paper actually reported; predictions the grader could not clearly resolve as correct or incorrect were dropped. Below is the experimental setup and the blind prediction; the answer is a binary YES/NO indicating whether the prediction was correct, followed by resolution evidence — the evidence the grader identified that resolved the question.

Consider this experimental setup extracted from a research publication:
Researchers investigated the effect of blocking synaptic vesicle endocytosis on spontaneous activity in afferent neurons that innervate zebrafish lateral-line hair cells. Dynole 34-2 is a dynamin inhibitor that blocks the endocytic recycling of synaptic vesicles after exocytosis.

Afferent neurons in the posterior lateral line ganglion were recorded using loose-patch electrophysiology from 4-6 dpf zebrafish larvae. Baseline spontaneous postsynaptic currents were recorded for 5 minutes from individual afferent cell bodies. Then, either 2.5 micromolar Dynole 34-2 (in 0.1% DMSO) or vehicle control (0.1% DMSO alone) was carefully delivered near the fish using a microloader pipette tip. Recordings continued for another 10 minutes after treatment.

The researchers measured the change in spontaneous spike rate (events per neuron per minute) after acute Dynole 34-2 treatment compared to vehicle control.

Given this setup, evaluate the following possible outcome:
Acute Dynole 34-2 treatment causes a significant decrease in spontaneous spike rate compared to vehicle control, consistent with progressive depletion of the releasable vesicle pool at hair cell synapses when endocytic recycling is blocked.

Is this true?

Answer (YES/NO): YES